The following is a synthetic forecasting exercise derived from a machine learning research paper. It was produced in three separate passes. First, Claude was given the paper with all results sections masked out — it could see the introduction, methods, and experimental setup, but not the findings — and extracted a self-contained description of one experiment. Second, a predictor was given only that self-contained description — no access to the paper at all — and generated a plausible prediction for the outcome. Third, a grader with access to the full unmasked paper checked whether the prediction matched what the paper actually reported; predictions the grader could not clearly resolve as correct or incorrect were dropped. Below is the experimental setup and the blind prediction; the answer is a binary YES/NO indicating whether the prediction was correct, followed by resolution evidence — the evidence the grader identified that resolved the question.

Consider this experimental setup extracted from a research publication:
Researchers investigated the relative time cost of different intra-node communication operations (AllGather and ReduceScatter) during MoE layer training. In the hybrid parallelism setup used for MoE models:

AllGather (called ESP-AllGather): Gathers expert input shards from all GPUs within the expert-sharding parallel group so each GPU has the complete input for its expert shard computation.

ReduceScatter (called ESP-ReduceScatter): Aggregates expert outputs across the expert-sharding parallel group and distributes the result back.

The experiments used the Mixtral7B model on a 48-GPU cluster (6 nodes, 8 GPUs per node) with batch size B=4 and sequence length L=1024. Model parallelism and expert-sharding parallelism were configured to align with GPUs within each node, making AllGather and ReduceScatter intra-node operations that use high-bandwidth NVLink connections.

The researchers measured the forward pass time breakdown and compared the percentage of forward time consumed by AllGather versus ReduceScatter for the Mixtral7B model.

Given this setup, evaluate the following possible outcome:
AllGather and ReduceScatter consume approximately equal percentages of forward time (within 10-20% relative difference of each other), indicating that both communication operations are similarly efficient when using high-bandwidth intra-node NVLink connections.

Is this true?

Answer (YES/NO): YES